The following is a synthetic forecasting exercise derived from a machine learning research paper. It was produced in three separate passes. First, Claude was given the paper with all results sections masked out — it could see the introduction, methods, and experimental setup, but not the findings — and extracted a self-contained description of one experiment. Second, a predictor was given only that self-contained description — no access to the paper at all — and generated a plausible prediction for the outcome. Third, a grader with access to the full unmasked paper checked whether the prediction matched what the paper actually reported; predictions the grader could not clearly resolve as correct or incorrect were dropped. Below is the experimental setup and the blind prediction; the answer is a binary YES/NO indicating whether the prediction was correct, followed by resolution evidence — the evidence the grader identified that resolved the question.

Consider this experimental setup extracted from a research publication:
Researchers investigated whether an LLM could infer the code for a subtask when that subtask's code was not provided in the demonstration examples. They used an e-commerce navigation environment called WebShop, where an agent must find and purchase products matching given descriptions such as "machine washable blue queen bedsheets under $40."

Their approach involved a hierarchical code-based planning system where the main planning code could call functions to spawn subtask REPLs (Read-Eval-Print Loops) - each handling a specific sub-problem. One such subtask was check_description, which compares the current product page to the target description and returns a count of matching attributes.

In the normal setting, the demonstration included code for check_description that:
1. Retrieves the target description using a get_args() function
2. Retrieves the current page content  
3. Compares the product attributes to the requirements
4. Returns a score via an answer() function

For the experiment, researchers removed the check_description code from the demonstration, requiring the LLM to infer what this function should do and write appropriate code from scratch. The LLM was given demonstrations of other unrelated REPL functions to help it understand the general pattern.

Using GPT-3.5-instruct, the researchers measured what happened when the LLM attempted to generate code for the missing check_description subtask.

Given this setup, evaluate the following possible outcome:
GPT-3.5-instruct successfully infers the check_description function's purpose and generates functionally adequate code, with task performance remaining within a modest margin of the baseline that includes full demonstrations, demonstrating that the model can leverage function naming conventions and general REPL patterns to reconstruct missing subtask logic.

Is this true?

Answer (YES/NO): NO